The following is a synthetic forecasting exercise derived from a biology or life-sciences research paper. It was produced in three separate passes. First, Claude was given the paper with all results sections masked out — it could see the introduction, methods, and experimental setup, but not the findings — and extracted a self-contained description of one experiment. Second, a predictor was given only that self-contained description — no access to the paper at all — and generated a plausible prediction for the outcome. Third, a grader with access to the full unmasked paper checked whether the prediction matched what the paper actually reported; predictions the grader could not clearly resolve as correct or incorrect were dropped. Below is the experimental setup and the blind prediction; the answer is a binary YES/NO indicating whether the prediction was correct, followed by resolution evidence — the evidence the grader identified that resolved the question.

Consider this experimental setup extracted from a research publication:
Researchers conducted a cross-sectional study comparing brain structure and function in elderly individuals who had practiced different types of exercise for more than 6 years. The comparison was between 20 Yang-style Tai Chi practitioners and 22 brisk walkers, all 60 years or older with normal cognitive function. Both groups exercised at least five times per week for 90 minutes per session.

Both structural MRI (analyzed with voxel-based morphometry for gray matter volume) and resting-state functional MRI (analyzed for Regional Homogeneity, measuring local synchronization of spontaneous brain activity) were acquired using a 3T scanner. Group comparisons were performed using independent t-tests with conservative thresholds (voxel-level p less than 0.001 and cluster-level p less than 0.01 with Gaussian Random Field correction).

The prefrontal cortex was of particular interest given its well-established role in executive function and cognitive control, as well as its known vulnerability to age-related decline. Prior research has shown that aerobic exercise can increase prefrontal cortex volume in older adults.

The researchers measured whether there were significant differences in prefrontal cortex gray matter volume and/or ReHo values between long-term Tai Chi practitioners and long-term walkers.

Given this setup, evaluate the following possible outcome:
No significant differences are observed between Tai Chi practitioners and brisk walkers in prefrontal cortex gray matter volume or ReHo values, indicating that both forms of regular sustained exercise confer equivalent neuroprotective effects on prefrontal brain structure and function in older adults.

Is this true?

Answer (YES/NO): YES